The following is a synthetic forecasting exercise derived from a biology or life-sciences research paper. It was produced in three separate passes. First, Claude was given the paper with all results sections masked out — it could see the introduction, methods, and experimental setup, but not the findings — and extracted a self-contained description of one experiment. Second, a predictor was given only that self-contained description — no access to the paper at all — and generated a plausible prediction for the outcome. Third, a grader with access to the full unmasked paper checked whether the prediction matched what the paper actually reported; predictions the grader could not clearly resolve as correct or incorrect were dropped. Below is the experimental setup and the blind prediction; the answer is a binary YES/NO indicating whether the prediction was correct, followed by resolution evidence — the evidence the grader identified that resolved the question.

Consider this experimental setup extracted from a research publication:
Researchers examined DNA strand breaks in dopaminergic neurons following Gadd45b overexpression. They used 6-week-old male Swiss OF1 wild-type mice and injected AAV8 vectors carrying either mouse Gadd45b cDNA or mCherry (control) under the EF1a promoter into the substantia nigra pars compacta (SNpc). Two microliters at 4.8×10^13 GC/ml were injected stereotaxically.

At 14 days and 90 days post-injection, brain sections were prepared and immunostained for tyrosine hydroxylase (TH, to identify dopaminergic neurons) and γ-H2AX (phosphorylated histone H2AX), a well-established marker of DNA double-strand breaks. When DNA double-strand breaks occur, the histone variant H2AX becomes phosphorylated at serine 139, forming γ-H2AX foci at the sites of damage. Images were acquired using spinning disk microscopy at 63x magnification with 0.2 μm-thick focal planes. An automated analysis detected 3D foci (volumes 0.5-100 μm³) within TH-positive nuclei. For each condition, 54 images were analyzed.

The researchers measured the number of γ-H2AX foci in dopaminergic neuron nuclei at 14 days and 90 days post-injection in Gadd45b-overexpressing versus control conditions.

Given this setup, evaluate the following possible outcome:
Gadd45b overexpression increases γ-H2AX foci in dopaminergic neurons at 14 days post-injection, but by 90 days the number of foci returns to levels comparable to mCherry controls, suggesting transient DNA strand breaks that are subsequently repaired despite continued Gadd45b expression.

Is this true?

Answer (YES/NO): NO